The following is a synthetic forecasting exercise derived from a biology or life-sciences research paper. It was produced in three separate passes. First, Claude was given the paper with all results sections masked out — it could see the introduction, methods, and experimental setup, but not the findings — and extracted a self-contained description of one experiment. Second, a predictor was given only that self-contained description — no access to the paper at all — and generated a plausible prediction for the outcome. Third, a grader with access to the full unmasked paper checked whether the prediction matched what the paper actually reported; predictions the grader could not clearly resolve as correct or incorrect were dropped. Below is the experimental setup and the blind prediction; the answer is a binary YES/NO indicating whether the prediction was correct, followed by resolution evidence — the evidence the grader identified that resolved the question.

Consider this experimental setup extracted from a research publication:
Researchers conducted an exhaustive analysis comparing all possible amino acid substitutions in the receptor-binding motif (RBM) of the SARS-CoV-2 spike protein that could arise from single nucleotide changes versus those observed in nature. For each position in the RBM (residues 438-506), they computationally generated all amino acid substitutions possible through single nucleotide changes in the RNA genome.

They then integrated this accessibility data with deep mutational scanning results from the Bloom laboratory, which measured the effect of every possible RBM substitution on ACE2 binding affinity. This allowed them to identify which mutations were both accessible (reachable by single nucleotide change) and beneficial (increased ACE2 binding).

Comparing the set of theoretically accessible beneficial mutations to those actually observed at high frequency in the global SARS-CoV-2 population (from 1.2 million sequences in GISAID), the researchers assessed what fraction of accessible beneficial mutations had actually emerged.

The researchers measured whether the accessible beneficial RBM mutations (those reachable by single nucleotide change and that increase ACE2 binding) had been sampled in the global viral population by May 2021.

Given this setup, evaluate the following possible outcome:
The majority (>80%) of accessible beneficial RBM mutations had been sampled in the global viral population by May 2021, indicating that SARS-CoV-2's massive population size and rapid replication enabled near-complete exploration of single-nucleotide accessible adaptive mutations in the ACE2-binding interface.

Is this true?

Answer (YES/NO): YES